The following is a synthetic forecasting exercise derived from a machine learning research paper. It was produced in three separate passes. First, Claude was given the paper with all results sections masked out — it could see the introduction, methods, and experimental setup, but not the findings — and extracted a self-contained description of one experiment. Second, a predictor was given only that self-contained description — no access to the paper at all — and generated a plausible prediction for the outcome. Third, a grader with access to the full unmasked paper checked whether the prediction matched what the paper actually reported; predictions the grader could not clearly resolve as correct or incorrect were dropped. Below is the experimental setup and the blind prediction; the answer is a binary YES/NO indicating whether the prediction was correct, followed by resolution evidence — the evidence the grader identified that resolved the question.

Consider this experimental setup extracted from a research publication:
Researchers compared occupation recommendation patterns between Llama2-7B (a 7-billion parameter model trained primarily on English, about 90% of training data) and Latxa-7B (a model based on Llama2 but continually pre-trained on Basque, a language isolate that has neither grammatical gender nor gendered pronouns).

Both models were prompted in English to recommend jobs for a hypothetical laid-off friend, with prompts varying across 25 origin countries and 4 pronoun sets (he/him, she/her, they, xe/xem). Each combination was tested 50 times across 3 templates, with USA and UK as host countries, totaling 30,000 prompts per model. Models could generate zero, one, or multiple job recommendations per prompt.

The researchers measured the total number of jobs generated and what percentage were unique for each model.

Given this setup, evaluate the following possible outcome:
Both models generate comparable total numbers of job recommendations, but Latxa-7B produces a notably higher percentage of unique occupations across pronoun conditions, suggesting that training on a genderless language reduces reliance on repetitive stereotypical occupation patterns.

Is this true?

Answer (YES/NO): NO